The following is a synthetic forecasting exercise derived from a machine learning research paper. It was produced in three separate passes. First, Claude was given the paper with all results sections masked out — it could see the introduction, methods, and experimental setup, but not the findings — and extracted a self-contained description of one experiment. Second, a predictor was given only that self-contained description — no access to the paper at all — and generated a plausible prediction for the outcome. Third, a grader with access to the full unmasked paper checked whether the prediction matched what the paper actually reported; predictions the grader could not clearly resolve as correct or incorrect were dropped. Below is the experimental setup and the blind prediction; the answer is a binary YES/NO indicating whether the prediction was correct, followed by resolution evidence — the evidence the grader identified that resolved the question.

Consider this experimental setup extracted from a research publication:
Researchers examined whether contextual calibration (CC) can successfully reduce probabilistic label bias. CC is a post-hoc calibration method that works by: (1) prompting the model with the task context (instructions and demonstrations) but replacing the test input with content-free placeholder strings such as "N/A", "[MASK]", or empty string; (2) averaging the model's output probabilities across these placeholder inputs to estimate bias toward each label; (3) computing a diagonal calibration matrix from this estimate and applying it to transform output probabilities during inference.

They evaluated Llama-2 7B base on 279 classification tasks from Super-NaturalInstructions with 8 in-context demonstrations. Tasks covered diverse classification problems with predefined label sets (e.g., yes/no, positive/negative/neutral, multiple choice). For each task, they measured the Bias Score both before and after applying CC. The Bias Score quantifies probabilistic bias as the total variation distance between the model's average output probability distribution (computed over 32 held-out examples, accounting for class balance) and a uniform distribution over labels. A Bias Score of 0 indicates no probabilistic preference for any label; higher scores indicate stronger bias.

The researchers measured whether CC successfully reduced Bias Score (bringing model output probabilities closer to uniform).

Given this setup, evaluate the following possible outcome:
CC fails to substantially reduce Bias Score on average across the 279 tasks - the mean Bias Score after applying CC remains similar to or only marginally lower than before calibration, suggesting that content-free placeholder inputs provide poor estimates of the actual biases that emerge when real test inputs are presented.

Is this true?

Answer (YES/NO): YES